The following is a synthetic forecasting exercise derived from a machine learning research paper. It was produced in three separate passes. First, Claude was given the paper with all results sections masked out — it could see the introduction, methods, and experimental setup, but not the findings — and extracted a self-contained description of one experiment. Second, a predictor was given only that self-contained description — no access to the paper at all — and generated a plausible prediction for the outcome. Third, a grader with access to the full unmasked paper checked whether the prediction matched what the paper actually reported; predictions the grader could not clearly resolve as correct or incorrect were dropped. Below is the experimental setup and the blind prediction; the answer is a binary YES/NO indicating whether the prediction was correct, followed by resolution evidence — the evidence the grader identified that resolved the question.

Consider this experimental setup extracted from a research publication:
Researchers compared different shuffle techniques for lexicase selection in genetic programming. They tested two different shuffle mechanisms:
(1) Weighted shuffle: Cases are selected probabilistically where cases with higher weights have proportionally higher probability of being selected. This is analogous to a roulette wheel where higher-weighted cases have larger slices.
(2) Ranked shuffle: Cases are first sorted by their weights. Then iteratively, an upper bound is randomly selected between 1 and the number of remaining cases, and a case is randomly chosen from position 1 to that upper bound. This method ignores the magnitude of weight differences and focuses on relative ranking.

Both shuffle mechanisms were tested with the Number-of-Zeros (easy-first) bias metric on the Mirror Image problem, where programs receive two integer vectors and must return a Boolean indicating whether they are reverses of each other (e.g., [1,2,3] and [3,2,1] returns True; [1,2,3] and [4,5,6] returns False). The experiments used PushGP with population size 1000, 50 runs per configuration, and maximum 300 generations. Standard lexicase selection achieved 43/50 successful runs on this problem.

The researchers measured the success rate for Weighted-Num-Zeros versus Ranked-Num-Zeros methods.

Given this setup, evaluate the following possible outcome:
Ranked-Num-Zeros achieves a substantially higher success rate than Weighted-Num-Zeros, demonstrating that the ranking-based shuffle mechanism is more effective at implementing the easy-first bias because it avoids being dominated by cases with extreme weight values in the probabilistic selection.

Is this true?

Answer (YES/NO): NO